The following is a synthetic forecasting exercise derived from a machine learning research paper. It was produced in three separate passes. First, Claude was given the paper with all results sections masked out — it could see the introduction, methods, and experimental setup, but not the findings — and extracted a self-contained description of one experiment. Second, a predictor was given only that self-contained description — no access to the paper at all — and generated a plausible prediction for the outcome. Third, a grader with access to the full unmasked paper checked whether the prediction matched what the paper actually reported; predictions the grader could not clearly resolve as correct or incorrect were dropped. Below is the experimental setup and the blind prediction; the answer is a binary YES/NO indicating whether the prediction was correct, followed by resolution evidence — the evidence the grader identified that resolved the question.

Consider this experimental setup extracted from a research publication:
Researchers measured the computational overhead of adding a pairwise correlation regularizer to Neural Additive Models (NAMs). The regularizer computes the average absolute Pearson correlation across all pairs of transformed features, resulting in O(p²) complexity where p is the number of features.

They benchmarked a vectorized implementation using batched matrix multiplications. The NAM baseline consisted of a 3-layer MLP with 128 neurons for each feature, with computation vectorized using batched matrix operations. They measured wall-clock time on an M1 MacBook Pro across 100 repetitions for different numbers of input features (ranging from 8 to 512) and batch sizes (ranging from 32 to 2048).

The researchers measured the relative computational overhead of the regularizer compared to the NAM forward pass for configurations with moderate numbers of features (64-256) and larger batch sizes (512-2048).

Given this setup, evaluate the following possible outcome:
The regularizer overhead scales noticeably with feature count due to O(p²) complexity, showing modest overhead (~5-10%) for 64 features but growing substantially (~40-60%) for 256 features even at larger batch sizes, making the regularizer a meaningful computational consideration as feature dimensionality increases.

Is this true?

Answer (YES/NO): NO